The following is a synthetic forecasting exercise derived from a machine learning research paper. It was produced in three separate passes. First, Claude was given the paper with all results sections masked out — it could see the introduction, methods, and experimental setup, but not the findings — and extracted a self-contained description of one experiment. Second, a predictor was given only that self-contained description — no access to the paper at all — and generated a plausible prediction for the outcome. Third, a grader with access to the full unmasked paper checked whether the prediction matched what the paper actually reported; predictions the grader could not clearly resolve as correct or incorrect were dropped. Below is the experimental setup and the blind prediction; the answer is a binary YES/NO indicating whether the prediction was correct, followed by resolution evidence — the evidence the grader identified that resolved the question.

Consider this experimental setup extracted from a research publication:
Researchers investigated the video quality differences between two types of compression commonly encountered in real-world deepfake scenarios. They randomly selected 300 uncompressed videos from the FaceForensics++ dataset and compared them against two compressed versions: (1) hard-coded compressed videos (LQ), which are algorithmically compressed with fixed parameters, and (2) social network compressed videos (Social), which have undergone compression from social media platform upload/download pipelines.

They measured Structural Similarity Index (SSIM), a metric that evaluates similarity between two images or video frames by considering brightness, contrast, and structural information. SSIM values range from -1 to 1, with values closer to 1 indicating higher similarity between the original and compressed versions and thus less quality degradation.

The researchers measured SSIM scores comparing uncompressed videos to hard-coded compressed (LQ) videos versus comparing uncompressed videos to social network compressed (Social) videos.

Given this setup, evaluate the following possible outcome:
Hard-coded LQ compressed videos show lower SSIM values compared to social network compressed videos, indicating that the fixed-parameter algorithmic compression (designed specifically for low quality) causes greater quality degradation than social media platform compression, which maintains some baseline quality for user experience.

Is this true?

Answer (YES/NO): NO